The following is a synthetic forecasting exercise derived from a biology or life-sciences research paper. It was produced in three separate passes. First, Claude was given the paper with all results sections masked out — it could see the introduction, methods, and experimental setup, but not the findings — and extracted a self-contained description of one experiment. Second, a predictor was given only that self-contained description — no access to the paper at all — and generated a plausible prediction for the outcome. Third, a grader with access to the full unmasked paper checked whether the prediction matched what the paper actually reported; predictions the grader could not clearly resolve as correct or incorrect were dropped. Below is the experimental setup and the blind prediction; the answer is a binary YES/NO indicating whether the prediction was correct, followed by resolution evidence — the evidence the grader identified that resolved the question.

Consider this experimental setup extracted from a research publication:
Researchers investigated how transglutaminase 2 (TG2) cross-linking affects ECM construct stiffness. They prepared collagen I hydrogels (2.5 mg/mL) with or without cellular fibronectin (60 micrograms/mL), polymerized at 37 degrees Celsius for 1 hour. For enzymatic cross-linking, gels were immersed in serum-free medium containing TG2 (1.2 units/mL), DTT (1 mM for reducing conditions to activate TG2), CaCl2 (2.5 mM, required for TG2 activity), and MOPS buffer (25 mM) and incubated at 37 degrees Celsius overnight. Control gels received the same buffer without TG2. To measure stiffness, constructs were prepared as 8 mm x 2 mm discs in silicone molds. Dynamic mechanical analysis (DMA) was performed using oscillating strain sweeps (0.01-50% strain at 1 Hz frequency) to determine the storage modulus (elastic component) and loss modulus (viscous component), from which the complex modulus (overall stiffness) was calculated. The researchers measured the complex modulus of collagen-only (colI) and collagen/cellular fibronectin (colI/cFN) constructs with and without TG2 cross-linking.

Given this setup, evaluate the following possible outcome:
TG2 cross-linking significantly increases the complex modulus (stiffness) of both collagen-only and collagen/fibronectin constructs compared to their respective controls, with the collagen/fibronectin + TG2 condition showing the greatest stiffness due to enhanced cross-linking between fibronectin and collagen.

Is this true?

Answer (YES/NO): NO